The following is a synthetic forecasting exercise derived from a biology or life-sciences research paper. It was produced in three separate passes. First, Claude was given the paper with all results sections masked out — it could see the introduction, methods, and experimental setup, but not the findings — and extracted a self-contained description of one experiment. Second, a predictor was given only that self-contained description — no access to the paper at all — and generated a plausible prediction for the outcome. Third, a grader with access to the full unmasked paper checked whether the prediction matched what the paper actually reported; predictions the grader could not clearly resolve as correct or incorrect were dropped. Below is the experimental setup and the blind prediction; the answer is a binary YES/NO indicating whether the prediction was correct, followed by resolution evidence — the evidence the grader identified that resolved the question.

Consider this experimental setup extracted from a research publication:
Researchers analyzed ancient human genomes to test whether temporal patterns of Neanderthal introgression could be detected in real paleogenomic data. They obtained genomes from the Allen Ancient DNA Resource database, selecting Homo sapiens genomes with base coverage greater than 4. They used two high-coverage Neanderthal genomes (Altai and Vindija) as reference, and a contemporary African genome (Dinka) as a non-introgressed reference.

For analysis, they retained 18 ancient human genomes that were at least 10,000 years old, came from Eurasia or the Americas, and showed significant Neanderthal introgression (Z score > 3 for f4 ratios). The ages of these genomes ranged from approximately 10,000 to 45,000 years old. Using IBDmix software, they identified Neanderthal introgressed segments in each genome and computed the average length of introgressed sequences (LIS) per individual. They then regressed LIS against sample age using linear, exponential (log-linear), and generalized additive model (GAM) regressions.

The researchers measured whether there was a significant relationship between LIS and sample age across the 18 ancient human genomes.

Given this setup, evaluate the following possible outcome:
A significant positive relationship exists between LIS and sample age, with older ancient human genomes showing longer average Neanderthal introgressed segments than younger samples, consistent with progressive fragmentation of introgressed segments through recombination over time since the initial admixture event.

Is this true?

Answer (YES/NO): YES